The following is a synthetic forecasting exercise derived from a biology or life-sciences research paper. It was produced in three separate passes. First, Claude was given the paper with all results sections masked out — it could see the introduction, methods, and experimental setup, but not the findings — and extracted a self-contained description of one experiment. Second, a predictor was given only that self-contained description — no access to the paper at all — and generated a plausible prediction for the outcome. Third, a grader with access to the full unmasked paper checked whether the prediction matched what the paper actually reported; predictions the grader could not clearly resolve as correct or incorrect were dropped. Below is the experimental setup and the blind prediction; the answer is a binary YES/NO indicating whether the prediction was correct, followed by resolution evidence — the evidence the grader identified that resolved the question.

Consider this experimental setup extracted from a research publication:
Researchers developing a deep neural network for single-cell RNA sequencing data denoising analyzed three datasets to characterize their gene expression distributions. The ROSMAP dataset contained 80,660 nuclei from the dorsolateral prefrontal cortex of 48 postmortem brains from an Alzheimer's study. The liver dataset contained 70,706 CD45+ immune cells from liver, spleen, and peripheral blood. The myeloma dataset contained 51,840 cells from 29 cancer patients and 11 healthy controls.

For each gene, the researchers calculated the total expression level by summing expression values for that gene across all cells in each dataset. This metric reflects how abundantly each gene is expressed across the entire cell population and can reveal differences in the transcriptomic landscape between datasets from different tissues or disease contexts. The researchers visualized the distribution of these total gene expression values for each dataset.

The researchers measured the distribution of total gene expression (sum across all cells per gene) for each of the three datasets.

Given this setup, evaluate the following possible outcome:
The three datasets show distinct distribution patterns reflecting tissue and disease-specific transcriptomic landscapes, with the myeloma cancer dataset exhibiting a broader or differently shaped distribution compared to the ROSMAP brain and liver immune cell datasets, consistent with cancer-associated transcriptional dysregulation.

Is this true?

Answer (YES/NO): NO